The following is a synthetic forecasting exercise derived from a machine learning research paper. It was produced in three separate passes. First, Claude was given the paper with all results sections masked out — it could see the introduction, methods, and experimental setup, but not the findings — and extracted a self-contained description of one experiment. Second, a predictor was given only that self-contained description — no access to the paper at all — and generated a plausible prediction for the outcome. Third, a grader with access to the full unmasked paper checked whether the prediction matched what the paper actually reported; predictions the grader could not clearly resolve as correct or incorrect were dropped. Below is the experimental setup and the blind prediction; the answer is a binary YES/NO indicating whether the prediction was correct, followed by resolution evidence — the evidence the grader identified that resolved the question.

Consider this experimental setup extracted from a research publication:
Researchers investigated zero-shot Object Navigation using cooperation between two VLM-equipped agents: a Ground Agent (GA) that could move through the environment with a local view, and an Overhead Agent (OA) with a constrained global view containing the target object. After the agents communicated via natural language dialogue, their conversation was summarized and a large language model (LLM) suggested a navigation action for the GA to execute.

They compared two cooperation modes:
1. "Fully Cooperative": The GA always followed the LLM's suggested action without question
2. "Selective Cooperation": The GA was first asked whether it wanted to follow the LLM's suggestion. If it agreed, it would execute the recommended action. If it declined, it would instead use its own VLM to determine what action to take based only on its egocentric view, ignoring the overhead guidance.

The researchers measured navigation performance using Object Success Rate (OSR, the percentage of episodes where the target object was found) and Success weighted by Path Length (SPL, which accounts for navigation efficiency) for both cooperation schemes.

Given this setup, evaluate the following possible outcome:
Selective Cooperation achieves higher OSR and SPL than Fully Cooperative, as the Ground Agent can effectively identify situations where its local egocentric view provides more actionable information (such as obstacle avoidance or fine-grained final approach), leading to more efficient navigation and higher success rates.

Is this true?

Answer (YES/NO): YES